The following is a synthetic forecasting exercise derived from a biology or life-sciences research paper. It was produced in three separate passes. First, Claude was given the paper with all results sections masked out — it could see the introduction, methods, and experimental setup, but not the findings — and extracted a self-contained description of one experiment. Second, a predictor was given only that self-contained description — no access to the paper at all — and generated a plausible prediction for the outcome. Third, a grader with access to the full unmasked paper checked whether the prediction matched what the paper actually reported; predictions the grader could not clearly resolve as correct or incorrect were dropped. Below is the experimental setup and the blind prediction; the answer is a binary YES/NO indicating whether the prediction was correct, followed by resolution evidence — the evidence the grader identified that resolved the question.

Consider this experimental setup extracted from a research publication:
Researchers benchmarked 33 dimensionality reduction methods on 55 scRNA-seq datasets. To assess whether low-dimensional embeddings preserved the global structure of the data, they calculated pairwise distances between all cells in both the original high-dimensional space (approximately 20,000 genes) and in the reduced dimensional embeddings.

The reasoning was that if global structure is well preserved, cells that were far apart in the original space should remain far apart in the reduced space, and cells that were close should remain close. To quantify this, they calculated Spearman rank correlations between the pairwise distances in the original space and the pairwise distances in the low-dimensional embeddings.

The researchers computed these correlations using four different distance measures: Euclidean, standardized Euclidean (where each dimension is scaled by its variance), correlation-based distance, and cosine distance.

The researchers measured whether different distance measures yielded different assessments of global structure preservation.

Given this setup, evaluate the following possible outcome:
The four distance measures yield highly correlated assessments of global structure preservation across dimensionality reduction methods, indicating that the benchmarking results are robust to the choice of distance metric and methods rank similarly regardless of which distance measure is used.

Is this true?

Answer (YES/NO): YES